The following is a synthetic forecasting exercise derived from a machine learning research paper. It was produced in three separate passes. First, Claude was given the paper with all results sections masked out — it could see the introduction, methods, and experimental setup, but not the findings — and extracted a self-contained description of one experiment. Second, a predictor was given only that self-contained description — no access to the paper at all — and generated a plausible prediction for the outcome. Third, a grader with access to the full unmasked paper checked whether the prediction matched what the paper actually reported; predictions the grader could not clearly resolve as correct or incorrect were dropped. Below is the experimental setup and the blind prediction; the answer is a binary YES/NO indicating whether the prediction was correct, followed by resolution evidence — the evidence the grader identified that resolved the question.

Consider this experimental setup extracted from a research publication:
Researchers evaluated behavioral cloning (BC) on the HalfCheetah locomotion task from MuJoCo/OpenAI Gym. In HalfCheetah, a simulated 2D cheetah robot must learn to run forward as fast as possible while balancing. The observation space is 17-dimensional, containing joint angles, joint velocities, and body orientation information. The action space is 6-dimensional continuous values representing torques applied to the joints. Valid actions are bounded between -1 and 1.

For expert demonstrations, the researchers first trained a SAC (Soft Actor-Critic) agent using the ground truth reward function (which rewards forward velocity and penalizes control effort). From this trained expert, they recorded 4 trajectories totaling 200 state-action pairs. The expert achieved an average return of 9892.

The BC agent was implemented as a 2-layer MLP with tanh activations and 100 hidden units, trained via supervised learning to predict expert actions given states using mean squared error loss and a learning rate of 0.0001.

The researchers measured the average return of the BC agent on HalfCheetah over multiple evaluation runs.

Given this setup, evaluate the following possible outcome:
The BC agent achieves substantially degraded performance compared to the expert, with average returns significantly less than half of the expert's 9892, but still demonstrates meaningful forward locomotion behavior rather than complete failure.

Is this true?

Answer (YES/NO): NO